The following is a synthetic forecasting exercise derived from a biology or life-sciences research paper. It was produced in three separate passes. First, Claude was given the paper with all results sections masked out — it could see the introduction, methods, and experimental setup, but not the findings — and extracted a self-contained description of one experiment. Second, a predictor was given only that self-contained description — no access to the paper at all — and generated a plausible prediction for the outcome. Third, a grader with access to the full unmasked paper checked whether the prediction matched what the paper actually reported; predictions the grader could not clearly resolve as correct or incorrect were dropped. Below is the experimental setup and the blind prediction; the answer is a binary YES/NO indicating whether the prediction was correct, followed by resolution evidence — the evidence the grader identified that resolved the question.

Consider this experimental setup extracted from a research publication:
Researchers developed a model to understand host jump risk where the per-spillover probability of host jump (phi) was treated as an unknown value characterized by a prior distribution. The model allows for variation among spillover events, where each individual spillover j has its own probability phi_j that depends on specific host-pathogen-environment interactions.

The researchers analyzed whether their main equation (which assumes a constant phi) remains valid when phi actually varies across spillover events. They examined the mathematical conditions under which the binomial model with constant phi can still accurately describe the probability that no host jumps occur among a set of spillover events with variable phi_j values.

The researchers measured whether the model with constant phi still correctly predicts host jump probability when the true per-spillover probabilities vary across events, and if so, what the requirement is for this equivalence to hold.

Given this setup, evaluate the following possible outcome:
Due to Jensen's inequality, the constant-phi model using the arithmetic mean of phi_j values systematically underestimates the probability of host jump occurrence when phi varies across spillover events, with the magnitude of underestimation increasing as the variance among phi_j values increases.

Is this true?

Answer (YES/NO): NO